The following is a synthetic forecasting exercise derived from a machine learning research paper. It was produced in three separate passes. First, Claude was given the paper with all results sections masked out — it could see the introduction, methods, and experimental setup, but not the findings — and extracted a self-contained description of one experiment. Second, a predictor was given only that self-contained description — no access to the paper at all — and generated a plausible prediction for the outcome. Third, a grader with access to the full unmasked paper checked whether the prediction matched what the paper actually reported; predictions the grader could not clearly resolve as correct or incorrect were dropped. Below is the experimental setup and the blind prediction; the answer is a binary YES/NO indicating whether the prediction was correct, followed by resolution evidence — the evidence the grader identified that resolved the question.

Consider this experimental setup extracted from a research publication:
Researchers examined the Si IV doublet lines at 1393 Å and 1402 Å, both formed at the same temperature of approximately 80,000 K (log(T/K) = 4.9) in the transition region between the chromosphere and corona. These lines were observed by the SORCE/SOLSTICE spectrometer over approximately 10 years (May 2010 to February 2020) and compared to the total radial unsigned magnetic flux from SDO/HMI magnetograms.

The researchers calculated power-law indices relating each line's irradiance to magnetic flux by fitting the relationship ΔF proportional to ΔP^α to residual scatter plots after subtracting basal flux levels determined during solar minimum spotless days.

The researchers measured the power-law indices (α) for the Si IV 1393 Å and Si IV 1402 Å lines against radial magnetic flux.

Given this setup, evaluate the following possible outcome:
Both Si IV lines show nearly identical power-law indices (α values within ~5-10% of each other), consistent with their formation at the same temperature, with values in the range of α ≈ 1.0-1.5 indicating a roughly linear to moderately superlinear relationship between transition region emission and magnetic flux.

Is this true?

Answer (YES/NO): NO